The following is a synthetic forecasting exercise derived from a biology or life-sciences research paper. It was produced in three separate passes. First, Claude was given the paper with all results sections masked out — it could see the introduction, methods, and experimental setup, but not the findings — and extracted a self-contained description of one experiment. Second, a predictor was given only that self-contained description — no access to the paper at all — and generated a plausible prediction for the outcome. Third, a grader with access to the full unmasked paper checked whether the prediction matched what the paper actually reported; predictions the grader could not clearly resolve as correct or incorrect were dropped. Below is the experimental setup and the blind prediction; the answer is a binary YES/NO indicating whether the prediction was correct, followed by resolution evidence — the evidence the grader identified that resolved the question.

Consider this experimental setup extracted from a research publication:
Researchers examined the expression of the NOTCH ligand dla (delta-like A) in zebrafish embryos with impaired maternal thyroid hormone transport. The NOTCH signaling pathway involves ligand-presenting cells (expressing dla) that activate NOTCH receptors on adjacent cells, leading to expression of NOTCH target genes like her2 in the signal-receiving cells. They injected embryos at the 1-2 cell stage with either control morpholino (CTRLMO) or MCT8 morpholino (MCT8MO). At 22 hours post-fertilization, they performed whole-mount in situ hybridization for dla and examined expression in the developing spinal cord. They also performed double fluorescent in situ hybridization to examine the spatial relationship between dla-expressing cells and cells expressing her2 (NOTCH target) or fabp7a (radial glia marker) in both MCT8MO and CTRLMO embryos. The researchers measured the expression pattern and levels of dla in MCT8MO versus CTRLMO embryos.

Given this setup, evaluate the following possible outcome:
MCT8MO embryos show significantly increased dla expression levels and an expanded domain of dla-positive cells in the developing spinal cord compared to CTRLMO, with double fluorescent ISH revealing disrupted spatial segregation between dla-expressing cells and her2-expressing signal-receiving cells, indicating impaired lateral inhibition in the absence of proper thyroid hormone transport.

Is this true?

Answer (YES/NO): NO